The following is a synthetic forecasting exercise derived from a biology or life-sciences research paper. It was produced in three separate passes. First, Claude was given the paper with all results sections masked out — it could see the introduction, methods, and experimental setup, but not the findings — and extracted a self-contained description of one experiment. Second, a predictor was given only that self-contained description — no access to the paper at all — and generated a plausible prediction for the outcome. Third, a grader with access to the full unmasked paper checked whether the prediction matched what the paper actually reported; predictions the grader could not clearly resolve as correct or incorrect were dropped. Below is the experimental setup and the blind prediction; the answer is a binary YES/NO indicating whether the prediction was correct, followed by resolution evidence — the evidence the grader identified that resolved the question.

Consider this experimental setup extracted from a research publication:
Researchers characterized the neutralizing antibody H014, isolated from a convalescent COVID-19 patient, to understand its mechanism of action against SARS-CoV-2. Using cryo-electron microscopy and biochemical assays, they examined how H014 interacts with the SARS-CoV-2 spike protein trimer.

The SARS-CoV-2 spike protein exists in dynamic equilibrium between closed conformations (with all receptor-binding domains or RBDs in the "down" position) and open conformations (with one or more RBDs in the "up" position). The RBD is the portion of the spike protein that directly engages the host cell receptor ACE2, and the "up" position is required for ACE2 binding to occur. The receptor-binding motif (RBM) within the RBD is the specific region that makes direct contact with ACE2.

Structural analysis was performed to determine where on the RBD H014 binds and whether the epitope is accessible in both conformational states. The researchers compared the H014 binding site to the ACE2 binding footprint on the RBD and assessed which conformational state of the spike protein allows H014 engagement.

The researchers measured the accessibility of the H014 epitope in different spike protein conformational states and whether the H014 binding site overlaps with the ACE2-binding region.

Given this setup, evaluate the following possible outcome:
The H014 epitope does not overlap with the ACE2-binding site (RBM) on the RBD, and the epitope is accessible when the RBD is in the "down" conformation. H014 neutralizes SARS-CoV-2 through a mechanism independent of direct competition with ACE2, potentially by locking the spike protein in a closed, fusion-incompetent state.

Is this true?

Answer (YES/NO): NO